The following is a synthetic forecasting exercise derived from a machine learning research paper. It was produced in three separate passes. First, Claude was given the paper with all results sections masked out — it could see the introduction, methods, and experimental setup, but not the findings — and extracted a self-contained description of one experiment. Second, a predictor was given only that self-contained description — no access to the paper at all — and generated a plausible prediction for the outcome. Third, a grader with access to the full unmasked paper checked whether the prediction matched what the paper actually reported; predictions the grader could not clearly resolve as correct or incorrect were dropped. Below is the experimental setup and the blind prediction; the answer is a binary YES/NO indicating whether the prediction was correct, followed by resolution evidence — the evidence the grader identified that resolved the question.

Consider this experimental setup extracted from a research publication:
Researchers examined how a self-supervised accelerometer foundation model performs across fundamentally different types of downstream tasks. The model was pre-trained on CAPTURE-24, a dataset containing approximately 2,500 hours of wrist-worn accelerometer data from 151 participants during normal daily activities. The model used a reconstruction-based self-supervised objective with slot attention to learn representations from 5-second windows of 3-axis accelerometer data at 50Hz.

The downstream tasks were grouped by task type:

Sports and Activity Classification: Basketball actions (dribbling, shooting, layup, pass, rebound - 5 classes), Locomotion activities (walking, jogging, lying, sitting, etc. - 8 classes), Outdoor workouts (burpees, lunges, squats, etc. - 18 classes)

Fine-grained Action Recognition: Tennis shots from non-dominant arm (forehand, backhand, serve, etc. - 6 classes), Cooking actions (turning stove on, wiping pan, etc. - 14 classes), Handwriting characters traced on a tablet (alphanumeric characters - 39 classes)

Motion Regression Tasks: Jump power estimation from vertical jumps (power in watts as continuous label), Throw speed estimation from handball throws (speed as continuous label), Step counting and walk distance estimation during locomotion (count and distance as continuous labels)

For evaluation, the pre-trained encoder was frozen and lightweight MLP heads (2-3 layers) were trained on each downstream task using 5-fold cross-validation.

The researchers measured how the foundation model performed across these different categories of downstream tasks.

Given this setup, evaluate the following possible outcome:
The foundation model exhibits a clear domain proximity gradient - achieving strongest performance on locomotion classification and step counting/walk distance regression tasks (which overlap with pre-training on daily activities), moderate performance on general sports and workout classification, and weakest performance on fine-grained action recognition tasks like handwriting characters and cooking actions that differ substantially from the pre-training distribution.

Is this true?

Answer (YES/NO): NO